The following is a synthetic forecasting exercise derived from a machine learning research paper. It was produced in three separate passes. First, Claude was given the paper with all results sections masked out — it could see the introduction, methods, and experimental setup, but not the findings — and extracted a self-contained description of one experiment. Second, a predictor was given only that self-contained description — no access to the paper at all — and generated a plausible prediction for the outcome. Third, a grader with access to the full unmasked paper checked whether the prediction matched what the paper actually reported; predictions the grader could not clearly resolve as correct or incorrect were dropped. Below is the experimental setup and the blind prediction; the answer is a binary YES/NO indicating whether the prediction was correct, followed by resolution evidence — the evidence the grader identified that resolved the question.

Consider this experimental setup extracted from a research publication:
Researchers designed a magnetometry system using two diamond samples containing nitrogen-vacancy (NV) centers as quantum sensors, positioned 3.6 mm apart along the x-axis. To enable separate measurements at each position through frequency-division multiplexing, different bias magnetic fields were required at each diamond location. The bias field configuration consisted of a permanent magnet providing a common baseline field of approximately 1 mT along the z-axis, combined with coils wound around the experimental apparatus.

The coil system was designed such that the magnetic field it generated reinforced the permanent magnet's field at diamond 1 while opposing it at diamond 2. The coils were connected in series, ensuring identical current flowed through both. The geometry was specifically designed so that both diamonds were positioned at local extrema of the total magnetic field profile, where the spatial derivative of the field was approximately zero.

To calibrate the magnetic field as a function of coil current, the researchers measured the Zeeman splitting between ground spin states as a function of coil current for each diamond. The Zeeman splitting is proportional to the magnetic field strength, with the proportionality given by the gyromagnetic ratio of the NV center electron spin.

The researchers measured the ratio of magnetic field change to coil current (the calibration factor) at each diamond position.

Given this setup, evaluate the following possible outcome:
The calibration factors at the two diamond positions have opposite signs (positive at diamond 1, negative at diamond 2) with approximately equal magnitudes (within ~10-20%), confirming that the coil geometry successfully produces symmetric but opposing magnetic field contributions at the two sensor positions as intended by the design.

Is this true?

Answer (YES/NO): YES